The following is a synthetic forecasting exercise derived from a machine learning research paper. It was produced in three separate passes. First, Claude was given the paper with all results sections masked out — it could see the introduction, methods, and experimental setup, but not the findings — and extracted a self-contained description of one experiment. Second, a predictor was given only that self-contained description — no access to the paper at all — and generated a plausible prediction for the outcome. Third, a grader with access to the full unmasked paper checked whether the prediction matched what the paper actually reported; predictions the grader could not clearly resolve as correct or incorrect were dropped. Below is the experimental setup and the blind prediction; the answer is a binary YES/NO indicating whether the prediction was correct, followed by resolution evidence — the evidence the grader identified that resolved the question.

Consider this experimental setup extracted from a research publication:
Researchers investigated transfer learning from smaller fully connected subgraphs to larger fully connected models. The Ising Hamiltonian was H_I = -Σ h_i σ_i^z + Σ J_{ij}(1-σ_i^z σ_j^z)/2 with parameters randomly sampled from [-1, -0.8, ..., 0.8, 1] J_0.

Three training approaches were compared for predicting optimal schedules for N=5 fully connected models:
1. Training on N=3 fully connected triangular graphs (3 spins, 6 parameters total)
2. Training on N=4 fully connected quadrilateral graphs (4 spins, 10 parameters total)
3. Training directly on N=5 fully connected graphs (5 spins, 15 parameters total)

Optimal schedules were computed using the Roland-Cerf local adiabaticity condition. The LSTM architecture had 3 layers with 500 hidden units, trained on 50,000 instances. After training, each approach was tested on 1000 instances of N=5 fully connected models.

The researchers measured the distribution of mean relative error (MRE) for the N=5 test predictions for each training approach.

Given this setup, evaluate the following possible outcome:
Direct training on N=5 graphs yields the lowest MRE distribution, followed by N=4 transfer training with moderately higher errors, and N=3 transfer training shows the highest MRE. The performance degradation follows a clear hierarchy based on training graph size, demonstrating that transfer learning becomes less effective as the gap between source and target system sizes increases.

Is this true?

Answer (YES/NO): YES